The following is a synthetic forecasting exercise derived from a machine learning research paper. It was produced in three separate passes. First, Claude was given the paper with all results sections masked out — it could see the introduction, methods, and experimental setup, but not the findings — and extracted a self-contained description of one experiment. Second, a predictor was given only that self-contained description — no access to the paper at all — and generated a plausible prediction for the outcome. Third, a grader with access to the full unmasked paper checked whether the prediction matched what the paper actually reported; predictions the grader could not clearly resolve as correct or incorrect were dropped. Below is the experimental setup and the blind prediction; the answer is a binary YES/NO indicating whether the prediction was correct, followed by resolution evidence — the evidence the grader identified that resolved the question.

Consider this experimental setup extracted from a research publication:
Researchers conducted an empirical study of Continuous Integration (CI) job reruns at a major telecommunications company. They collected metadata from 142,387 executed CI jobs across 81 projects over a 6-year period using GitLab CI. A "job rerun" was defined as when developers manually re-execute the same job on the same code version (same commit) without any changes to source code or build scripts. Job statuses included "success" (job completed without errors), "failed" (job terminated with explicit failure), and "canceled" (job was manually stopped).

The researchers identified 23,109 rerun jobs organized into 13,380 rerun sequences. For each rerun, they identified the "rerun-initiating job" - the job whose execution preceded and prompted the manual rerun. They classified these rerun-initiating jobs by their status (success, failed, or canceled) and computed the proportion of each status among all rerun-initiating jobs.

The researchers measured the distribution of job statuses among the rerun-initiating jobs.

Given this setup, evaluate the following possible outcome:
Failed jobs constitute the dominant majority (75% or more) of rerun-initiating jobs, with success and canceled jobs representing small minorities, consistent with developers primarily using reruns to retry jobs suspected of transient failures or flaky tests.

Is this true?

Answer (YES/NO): NO